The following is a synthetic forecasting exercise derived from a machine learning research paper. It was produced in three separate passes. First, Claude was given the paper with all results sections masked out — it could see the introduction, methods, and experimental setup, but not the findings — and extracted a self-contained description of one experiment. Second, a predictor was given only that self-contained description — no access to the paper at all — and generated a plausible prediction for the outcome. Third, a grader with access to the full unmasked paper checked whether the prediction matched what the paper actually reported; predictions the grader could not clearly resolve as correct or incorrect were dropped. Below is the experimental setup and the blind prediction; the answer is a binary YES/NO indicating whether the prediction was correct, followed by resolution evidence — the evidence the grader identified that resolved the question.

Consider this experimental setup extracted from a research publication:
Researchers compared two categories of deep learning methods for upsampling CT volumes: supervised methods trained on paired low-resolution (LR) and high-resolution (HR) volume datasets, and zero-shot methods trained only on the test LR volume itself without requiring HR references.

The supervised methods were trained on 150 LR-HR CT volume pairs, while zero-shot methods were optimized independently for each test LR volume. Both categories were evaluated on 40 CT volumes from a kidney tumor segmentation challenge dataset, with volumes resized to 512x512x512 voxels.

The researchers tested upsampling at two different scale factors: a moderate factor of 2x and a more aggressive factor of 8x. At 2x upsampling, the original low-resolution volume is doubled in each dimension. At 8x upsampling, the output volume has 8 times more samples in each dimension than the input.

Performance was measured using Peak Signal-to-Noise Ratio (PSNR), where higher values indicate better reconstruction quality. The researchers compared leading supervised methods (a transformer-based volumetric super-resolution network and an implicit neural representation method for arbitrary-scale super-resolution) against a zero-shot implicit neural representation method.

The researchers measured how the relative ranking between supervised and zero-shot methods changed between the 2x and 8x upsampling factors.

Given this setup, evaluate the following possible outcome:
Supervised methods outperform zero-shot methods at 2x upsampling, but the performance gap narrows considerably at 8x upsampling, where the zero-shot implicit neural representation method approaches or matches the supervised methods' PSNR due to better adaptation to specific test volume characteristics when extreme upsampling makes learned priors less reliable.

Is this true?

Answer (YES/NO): NO